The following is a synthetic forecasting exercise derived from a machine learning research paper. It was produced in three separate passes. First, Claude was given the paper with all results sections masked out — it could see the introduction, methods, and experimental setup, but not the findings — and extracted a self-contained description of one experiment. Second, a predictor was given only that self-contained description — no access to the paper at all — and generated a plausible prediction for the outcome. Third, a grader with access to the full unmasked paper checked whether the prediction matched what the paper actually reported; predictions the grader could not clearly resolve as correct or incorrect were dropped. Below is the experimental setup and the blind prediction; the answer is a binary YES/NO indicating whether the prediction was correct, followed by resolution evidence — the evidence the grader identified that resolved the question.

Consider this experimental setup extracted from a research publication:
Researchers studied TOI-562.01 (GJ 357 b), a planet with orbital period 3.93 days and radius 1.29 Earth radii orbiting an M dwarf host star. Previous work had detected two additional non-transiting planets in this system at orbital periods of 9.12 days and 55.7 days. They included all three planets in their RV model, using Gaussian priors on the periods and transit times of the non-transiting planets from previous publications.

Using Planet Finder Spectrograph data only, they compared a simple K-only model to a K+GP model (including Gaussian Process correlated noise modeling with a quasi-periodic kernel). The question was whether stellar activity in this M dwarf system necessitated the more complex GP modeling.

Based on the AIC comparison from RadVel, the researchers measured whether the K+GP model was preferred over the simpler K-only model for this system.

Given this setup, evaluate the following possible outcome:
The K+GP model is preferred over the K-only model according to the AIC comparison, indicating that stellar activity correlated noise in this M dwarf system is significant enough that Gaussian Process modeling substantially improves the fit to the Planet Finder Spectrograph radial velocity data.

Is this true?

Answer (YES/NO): NO